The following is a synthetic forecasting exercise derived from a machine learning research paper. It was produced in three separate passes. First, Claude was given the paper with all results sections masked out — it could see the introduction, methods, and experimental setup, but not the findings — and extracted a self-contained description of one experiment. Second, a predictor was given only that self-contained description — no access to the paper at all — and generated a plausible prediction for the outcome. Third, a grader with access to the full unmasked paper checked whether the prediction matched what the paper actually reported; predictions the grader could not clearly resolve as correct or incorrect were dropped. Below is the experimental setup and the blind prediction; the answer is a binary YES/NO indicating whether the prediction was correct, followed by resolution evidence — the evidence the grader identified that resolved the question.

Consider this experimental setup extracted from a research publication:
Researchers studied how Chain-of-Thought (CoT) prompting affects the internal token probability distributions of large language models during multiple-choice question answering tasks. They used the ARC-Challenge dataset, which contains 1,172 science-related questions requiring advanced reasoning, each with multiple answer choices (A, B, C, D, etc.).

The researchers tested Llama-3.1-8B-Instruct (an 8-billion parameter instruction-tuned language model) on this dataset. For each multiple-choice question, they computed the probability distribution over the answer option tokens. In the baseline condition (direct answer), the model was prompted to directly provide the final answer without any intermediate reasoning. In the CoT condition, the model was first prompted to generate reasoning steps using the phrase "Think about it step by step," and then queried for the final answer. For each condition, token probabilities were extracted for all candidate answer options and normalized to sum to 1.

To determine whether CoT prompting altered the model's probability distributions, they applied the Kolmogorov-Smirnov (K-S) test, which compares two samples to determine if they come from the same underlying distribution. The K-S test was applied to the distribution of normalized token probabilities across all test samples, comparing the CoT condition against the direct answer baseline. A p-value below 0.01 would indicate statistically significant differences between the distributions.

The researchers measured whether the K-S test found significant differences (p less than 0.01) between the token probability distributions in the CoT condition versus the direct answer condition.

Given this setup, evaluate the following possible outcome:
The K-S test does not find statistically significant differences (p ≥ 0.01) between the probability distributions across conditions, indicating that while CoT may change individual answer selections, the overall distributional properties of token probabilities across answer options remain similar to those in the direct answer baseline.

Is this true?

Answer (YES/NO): NO